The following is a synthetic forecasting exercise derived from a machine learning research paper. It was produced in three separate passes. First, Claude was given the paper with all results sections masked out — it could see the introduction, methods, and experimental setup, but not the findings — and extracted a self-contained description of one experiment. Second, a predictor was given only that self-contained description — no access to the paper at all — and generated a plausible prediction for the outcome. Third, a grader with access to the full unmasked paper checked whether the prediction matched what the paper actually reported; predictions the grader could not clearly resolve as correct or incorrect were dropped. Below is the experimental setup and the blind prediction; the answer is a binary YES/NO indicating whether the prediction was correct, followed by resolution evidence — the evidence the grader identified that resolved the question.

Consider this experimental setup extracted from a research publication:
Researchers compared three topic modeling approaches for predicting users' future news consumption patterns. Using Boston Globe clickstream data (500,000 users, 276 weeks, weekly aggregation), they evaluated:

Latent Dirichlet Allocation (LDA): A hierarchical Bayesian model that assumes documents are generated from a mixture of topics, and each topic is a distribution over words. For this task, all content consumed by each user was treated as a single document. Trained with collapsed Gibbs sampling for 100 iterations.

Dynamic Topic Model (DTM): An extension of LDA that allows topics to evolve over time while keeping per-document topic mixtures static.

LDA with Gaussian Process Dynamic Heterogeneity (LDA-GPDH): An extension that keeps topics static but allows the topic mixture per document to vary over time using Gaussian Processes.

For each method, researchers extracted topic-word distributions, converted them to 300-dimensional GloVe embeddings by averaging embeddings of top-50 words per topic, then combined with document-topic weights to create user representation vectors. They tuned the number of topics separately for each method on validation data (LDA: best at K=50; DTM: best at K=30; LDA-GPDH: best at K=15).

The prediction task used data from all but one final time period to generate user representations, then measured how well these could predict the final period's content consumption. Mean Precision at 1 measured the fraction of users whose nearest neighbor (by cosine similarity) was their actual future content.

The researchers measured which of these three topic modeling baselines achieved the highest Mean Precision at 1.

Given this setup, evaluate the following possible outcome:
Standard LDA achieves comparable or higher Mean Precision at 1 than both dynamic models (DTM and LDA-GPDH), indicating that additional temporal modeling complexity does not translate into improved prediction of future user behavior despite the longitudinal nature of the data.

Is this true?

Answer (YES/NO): NO